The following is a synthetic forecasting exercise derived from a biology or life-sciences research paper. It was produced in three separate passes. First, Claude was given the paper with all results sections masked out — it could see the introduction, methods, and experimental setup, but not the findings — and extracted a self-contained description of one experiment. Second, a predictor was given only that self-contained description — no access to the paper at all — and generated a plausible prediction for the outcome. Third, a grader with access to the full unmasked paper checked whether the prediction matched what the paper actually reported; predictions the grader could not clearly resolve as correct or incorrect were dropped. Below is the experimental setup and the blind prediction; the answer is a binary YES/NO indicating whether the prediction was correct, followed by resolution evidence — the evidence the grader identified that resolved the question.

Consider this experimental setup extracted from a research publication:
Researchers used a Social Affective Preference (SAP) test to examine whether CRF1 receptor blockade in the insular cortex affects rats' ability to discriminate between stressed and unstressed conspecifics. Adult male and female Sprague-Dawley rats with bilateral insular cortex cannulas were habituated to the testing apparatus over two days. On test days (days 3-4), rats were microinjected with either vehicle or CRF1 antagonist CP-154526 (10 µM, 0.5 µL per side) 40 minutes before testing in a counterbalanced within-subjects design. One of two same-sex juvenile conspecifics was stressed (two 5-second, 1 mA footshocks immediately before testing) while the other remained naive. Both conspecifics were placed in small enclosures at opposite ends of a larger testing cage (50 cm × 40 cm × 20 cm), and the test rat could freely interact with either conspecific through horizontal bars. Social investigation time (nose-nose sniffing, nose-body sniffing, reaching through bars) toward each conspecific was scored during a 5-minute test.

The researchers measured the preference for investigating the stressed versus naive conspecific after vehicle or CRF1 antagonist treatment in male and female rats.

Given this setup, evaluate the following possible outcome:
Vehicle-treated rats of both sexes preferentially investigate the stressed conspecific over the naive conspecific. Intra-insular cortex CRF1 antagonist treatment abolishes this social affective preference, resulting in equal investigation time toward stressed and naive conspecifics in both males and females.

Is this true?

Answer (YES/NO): NO